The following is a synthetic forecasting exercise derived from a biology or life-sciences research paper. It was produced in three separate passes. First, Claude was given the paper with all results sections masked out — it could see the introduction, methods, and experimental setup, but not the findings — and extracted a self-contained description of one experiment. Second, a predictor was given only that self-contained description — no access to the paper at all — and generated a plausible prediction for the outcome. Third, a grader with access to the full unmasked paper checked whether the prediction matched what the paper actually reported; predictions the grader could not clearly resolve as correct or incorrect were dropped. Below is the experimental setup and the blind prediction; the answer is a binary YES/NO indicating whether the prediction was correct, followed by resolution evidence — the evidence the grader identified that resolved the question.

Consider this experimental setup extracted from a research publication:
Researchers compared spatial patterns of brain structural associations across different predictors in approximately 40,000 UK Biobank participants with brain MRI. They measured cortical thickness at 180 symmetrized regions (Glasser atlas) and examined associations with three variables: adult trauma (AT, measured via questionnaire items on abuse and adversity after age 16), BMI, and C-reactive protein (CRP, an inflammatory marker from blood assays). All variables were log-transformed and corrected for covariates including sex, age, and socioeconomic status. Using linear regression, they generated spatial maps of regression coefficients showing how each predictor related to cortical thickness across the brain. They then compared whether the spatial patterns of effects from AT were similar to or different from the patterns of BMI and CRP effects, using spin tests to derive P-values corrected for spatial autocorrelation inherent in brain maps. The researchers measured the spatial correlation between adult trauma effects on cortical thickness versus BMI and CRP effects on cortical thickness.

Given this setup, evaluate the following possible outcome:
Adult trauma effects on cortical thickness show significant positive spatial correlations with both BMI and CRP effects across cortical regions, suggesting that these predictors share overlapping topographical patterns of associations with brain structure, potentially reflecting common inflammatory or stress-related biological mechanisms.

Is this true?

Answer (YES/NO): NO